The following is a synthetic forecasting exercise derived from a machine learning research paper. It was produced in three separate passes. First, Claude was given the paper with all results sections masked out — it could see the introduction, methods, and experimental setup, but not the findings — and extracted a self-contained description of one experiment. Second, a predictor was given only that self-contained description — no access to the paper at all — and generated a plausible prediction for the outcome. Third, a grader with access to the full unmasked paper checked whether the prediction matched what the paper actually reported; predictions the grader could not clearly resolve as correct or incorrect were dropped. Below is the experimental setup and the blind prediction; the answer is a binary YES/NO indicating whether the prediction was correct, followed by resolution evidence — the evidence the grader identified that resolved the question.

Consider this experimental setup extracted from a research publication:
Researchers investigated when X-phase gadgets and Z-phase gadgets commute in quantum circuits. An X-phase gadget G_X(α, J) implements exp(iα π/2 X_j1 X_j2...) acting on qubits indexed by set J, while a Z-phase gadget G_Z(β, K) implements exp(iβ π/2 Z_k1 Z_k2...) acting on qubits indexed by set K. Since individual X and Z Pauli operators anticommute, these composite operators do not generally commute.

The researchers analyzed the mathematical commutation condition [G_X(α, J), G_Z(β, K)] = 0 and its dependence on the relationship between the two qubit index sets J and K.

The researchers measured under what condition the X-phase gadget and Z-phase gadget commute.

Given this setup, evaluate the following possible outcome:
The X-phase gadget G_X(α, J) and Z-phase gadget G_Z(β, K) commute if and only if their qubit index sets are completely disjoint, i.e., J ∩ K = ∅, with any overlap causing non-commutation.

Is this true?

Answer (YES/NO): NO